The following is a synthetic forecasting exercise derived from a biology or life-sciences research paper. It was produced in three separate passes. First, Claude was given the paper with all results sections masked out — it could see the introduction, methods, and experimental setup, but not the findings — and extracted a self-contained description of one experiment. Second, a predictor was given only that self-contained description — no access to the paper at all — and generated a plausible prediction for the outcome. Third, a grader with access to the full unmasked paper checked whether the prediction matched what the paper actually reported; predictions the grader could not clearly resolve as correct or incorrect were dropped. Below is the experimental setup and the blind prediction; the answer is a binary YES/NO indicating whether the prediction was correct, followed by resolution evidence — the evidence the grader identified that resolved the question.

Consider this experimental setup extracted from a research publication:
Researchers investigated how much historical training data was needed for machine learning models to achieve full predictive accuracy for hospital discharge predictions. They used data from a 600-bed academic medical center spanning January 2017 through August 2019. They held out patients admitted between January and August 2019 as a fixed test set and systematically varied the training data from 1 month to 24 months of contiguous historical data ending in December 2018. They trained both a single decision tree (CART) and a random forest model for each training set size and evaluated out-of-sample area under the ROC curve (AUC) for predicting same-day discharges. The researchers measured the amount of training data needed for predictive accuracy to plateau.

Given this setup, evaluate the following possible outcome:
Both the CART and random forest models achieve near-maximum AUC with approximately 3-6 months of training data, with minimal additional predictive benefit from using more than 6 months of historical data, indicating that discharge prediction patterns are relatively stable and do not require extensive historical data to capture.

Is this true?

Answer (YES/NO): NO